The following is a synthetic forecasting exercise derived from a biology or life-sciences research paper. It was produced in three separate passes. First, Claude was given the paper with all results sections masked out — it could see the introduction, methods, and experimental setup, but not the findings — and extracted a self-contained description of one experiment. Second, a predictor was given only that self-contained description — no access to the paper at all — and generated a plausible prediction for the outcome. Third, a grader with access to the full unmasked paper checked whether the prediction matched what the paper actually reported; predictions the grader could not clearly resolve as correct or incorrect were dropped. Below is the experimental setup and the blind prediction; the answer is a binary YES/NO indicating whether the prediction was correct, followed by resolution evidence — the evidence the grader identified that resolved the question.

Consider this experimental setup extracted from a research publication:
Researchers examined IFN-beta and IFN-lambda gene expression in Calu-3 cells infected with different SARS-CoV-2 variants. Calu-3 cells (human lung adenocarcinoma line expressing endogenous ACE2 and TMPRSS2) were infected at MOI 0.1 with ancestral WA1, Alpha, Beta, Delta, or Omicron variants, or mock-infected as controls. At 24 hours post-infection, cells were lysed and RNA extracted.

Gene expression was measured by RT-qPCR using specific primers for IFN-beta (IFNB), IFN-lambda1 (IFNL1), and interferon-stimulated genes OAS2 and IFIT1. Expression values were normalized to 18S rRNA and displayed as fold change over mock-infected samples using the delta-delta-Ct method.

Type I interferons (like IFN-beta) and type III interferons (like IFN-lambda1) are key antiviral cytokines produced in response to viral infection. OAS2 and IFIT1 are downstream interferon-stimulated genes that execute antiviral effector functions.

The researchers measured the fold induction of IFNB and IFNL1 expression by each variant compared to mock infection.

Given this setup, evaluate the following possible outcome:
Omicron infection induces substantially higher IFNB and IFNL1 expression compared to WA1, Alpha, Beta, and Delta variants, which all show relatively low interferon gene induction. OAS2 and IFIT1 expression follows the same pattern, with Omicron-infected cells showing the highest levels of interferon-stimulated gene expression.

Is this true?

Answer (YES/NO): NO